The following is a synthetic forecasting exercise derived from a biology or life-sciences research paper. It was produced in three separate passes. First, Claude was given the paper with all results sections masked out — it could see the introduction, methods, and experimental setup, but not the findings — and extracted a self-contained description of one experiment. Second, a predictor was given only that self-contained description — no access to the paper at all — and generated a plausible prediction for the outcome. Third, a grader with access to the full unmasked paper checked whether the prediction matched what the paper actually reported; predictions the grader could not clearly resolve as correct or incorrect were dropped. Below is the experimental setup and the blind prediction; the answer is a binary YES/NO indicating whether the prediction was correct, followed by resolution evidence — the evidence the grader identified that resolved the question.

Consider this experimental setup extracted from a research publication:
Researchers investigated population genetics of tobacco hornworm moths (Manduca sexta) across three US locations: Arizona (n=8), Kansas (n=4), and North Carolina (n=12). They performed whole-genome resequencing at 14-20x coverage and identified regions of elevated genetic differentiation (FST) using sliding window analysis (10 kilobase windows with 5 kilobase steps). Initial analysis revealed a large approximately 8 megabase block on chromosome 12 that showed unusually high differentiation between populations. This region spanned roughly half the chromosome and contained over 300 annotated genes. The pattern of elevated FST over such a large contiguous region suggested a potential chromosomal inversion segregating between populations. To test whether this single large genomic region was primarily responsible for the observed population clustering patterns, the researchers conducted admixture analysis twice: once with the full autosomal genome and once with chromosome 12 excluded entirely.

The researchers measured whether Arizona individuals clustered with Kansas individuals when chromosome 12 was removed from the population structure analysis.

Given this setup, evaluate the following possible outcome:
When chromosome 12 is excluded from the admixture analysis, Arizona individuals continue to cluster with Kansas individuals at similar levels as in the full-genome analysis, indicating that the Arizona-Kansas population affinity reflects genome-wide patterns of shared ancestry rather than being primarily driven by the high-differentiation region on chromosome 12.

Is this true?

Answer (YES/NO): NO